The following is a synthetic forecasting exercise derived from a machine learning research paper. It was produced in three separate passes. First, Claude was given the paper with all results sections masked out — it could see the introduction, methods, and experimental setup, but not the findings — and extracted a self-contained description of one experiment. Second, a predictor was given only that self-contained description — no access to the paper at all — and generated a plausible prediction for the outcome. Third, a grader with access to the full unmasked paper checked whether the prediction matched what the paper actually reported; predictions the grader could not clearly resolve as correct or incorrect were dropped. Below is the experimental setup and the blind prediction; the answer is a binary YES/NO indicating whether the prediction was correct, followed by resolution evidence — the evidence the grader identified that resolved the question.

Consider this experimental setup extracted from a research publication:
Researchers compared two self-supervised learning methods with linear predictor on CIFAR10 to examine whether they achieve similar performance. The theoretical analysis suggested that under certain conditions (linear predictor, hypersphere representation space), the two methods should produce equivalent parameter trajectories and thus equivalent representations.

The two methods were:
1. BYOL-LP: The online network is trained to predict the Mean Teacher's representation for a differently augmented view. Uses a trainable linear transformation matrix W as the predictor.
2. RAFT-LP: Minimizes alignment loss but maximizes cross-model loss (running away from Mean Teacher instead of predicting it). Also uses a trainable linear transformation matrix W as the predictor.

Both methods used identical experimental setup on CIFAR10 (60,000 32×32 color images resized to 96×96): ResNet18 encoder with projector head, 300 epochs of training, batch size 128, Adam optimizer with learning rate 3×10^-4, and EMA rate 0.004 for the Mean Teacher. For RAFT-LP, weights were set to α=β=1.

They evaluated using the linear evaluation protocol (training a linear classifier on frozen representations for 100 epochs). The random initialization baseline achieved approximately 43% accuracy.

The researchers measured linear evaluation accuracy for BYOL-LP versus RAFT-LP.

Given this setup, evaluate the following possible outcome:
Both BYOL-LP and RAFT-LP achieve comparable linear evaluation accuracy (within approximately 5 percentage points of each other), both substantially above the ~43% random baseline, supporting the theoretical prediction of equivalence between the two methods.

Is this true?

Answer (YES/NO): YES